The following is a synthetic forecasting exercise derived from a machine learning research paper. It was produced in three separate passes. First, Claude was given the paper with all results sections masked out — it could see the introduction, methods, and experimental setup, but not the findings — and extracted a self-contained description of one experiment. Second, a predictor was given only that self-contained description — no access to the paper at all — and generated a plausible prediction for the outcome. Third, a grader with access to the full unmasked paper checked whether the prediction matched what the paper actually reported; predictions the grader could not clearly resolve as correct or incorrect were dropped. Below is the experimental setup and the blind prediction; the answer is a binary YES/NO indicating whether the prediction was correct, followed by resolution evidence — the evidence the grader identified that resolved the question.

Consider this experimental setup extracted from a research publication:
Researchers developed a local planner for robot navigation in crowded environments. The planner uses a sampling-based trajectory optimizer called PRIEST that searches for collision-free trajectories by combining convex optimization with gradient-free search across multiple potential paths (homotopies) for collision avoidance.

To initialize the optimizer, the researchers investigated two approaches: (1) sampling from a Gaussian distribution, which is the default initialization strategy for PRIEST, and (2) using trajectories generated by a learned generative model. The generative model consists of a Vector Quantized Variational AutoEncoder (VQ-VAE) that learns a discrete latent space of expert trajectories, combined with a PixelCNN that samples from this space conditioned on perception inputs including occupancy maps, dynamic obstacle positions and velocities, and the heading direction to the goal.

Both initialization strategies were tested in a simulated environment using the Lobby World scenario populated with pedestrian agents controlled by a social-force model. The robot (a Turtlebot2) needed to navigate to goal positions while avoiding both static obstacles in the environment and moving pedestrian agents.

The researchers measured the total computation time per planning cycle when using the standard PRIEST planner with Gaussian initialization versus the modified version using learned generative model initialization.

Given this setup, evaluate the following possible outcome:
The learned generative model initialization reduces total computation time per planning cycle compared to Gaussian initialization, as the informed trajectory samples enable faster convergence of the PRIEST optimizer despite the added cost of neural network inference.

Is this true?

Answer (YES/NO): YES